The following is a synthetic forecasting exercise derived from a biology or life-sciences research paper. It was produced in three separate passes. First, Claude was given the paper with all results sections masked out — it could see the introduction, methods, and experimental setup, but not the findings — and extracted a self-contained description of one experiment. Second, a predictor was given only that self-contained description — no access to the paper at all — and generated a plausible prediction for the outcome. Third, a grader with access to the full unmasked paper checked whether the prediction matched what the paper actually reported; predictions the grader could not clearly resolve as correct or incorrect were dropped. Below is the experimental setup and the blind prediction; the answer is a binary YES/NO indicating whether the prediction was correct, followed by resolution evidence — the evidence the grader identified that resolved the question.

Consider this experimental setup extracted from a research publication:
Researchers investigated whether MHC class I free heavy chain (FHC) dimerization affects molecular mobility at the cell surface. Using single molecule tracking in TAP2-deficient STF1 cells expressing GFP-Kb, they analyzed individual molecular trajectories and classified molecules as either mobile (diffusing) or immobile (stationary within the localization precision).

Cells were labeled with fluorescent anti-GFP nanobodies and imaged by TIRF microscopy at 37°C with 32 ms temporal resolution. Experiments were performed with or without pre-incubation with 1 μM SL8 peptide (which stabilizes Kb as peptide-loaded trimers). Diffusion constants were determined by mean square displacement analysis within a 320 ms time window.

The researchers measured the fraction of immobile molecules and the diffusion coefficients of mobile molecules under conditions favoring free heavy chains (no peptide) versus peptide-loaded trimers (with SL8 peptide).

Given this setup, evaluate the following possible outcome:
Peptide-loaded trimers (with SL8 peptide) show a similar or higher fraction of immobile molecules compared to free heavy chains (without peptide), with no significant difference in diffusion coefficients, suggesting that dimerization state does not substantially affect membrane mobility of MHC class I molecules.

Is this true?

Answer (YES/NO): NO